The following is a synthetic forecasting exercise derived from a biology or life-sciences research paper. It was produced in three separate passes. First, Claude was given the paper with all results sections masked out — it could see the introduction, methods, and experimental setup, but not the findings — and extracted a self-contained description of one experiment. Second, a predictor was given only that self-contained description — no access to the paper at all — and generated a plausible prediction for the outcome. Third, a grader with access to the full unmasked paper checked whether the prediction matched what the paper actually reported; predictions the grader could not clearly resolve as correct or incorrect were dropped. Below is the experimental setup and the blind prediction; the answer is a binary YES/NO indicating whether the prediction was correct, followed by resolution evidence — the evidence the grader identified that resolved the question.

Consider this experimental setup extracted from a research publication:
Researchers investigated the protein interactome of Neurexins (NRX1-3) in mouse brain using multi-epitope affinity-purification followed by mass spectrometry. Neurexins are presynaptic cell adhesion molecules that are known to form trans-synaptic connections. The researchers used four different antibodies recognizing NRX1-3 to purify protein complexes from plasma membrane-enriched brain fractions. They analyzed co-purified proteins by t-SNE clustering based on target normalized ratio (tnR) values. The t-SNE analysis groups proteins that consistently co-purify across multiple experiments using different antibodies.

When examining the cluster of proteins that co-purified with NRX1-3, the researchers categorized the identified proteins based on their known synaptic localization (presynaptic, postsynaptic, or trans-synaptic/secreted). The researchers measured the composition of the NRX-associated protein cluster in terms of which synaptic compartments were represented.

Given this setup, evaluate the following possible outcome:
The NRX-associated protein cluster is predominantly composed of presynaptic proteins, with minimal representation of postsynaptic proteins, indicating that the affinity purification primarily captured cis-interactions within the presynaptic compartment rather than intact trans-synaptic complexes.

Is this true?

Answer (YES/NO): NO